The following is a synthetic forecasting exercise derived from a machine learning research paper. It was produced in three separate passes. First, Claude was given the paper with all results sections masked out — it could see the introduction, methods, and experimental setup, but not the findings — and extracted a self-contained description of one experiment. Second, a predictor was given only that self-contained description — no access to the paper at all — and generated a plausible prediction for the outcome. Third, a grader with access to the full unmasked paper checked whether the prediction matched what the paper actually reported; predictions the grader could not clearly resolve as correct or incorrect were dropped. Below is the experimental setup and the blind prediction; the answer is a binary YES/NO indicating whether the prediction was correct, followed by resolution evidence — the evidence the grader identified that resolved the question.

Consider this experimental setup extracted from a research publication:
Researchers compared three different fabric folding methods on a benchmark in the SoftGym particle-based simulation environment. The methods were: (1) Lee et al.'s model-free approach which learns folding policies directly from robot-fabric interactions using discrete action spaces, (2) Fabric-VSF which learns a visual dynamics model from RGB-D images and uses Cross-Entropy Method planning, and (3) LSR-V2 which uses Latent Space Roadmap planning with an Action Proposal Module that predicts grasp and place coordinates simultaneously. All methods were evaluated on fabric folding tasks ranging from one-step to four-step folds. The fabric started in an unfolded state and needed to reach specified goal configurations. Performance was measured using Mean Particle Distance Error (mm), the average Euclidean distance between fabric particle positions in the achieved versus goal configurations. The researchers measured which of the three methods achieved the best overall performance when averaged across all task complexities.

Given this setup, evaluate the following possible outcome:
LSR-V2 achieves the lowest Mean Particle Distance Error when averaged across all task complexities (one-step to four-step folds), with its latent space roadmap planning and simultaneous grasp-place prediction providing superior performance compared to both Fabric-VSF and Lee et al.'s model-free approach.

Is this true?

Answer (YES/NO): YES